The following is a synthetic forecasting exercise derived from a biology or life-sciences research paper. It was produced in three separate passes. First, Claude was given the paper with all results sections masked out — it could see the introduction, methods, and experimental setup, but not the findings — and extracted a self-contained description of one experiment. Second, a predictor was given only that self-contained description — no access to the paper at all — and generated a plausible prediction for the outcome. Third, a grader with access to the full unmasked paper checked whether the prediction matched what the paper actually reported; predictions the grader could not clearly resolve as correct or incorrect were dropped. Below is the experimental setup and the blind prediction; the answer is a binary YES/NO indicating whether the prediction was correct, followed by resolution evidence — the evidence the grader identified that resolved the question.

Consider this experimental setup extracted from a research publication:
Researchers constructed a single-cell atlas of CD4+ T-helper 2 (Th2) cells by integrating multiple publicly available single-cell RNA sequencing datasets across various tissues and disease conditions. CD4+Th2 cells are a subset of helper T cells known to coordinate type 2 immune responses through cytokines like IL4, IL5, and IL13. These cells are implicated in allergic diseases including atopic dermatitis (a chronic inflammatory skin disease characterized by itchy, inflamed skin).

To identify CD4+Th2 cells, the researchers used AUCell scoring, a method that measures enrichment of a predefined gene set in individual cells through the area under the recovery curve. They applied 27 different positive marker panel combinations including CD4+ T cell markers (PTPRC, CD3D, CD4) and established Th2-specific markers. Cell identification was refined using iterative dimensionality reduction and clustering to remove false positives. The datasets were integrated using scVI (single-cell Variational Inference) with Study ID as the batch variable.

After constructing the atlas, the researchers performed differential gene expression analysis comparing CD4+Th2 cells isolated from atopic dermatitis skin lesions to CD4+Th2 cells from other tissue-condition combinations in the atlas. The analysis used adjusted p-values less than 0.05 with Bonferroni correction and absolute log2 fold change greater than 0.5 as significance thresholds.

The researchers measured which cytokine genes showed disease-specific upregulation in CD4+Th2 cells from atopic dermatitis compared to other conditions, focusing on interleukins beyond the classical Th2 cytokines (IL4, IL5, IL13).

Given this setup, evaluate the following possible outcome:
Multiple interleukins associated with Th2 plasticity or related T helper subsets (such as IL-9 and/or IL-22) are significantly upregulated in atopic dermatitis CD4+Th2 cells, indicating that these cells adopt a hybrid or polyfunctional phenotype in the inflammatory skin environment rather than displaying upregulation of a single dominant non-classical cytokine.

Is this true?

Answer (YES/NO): NO